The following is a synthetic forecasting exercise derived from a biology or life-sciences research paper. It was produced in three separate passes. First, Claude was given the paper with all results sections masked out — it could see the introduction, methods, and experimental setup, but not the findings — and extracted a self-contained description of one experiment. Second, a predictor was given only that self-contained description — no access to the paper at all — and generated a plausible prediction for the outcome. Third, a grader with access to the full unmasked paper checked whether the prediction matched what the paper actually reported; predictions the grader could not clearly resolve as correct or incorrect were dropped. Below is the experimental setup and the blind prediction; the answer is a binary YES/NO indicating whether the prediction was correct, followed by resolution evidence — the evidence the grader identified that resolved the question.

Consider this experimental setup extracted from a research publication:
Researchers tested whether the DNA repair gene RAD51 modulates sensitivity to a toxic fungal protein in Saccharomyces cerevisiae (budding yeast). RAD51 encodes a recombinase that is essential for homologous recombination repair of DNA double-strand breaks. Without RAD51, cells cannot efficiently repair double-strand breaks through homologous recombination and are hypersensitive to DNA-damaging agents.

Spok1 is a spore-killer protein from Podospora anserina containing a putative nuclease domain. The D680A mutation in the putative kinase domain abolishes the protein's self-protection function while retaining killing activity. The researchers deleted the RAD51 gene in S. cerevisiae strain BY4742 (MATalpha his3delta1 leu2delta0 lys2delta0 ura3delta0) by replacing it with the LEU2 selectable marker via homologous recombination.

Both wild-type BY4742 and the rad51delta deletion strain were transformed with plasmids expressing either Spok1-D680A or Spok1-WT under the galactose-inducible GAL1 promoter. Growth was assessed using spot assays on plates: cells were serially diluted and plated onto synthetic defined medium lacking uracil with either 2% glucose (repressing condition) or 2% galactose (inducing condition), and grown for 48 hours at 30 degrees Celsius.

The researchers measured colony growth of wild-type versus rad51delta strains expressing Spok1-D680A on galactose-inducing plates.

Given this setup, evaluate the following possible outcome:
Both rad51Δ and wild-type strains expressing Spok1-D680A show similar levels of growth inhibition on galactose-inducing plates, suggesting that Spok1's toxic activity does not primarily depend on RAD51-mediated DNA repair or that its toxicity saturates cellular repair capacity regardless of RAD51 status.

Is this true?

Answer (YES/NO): NO